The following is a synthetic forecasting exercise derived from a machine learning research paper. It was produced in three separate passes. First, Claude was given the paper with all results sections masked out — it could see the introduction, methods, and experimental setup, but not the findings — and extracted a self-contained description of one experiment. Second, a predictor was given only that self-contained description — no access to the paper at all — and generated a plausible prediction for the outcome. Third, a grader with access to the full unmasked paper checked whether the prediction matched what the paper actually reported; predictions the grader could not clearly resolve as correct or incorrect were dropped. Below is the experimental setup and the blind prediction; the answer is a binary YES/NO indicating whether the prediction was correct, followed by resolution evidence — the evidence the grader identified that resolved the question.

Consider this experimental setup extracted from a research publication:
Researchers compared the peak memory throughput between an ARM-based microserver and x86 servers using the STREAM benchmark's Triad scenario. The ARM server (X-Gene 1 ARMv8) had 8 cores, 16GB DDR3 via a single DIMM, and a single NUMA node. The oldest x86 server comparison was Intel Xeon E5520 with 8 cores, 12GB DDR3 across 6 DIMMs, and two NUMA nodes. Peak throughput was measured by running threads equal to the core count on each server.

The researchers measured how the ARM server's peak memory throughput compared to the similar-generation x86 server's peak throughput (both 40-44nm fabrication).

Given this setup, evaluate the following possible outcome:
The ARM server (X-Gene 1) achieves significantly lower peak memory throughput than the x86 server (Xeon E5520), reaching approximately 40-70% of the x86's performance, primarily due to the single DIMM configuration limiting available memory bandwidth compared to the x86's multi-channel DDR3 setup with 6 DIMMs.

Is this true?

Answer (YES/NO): YES